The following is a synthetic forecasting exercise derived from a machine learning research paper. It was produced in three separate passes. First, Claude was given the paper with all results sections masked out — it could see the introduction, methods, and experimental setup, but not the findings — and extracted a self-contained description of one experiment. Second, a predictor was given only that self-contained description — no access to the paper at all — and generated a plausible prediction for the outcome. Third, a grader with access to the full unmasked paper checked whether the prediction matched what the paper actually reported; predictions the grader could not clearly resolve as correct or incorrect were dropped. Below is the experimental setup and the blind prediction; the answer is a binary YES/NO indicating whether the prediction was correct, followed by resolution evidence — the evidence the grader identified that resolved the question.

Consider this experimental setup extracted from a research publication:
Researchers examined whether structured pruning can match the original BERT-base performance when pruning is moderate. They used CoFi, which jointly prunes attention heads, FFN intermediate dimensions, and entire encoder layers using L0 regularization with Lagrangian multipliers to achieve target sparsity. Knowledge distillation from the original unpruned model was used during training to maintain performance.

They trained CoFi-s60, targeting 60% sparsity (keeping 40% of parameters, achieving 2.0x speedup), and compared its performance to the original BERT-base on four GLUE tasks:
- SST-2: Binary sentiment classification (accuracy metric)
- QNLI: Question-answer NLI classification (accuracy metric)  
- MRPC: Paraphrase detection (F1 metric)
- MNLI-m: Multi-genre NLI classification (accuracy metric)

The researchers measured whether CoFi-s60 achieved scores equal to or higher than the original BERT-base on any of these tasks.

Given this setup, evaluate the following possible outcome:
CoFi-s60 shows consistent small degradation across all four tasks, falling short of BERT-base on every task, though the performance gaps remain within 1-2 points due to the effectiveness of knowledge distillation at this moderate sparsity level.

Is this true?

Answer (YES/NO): NO